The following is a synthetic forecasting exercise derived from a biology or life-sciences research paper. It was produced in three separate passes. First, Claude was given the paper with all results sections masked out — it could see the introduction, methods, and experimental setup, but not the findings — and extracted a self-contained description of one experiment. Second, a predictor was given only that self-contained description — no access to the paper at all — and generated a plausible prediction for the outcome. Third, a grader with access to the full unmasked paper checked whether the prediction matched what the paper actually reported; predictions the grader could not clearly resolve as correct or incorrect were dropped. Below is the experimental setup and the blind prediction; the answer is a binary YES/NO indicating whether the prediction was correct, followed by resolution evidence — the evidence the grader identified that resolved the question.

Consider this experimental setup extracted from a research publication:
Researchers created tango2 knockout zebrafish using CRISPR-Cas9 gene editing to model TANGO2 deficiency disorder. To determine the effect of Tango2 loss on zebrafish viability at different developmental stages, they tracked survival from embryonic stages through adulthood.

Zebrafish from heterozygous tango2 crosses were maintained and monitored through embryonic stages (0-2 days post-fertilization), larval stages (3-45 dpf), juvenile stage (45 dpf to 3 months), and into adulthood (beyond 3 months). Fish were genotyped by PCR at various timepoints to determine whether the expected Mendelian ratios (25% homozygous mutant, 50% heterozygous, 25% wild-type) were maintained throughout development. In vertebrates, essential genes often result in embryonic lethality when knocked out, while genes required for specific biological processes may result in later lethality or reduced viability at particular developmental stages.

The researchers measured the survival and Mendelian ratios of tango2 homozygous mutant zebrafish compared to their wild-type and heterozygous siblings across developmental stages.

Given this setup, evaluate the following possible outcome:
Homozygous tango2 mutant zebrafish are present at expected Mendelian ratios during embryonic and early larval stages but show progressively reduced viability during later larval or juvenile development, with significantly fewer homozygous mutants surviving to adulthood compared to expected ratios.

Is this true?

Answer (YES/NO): YES